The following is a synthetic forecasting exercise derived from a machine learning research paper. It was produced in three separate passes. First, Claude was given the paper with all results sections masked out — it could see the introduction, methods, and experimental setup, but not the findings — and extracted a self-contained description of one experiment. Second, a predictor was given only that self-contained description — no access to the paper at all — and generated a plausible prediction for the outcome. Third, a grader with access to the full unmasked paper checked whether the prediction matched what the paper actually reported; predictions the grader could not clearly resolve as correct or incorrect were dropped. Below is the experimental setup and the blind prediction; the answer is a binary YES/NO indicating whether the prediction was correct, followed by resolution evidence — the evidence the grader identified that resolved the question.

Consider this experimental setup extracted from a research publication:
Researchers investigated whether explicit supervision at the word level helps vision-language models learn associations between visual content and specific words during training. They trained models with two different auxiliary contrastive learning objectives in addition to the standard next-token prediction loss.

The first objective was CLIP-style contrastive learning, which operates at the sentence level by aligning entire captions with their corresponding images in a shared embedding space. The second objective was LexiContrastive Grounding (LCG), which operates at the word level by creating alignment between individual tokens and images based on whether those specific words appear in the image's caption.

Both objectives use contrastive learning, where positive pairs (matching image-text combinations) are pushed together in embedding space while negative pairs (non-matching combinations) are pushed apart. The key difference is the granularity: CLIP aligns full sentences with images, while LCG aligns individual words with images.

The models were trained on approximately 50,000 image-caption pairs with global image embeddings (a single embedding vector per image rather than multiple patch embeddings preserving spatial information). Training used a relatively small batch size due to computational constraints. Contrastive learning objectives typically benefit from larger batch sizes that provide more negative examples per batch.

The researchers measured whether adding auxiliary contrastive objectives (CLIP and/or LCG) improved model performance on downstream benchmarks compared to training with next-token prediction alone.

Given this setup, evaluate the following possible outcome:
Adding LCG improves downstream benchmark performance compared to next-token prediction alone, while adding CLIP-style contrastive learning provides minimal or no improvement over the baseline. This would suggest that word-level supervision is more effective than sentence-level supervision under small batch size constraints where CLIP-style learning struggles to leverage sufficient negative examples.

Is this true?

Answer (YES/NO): NO